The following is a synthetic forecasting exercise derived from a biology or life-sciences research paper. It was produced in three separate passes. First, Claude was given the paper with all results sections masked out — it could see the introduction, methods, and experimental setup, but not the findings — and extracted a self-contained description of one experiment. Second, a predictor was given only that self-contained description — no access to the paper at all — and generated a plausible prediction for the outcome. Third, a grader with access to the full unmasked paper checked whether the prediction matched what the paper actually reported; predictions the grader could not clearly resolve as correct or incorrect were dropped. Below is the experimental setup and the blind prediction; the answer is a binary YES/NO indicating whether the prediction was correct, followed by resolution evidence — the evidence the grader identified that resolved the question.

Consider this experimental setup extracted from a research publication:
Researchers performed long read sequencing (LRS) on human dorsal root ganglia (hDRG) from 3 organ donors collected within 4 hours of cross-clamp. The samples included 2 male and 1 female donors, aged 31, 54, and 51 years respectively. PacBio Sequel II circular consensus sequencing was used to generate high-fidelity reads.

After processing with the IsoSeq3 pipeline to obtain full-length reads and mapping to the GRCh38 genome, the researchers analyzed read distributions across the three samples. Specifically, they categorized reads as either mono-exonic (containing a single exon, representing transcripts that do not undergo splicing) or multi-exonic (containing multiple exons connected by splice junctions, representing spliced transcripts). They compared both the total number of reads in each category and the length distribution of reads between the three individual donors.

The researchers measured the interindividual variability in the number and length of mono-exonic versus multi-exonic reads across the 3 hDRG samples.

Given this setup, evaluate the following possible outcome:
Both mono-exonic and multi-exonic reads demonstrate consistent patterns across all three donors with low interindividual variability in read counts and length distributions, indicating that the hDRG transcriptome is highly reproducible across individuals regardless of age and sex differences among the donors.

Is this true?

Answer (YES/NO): YES